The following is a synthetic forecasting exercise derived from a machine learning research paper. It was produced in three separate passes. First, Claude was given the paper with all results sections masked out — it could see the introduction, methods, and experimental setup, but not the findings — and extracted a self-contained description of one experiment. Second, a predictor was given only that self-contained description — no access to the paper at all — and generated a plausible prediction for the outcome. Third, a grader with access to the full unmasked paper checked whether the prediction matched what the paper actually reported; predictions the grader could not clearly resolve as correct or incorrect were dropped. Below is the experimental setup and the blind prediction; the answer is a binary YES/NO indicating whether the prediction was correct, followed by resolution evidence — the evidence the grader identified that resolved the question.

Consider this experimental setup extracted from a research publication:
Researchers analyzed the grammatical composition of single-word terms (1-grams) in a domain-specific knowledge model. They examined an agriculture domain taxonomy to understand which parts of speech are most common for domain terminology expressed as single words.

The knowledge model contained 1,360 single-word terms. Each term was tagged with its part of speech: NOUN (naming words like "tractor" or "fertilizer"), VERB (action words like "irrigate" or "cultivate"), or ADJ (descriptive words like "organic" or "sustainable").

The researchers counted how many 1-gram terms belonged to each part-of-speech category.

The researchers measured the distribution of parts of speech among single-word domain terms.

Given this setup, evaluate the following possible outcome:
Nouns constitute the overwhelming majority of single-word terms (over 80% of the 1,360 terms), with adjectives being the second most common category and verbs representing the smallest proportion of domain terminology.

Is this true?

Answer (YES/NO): NO